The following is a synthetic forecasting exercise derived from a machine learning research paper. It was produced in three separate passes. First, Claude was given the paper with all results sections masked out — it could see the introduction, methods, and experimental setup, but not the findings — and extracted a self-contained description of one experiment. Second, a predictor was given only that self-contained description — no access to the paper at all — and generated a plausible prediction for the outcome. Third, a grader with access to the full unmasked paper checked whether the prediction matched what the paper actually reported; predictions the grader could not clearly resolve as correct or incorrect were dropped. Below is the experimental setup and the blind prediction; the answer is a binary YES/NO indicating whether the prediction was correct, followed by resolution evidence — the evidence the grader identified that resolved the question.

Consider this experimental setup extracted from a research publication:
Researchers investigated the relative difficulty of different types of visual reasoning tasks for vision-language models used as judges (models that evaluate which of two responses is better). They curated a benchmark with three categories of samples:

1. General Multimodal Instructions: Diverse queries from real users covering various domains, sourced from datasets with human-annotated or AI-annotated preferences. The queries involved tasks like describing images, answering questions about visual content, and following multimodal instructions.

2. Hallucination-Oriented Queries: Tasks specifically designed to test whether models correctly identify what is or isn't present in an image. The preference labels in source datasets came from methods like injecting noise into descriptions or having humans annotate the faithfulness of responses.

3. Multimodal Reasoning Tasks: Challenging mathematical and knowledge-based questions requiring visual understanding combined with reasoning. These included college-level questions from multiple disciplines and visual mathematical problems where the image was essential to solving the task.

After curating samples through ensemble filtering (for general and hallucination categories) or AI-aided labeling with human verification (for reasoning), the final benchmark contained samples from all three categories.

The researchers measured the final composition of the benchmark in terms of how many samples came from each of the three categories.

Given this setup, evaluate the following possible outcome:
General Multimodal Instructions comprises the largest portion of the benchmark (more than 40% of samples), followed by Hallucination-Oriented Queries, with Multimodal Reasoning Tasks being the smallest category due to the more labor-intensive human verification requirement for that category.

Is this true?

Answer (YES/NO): NO